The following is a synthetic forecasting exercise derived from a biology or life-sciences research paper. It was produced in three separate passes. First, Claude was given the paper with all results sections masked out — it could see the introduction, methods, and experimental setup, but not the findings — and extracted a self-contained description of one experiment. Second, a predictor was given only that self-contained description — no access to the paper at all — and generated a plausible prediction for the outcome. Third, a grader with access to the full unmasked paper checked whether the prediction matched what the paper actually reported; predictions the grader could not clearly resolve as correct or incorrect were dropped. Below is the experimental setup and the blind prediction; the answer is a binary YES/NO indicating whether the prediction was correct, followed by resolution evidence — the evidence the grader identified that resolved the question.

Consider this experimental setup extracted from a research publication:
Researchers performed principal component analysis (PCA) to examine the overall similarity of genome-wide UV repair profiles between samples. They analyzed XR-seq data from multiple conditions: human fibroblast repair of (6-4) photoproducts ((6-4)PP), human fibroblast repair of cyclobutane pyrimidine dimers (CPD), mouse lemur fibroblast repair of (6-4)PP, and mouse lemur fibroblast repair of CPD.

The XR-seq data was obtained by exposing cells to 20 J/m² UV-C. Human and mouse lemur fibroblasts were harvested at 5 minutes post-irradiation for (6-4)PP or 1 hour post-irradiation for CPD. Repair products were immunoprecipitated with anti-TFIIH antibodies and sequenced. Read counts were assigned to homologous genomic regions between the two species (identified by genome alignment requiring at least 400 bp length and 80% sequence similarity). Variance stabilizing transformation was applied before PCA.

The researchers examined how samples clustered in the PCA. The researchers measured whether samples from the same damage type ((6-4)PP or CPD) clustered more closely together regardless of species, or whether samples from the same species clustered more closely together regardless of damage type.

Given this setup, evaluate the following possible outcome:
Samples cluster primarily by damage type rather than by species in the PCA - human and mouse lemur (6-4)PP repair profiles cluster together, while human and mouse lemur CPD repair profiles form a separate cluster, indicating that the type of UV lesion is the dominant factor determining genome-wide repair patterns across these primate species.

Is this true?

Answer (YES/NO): YES